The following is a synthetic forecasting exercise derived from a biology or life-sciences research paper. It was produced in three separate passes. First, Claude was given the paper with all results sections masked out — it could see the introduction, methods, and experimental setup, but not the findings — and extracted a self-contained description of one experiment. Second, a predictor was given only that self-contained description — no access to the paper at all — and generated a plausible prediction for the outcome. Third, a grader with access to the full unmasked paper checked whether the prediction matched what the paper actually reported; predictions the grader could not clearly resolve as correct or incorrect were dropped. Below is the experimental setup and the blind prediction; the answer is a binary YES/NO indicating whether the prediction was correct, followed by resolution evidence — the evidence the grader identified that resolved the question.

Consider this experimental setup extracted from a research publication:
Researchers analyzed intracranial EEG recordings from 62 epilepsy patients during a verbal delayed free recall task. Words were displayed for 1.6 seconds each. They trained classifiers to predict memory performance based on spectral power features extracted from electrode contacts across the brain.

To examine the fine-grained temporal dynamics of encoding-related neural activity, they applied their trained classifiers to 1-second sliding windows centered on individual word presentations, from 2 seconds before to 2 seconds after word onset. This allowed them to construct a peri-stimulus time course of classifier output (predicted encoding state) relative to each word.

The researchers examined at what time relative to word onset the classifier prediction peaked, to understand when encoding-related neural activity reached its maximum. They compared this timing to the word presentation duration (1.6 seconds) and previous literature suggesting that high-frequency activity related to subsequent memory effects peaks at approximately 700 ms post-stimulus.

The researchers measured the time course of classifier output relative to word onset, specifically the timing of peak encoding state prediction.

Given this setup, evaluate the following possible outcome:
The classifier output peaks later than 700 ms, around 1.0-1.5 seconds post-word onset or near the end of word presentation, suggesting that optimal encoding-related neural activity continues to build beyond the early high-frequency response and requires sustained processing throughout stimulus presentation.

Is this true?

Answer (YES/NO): NO